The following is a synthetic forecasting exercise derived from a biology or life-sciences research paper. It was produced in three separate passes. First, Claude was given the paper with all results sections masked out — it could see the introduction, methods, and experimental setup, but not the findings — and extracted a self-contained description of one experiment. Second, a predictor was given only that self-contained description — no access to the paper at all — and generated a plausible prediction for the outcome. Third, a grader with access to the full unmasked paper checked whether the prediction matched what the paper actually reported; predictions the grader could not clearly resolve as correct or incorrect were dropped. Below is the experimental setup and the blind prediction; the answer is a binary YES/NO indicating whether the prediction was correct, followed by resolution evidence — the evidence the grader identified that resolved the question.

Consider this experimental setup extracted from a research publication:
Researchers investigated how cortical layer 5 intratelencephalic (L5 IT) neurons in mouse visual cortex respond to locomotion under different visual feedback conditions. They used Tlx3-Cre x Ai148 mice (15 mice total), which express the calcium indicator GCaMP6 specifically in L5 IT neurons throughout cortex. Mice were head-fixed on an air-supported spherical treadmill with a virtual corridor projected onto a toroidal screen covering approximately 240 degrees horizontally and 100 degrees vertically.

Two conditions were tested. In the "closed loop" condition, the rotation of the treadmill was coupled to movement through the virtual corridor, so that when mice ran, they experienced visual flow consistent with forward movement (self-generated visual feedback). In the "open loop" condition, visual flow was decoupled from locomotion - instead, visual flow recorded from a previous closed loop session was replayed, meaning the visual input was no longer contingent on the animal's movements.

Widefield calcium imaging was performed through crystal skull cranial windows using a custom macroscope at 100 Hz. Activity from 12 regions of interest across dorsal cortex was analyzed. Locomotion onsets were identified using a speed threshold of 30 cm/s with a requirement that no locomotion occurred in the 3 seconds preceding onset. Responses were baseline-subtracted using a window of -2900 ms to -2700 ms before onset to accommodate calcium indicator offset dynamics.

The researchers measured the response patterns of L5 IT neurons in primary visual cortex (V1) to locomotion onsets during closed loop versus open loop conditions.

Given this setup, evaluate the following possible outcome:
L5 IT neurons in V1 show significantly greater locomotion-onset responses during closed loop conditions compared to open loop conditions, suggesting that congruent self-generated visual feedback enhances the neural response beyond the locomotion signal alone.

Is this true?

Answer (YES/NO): NO